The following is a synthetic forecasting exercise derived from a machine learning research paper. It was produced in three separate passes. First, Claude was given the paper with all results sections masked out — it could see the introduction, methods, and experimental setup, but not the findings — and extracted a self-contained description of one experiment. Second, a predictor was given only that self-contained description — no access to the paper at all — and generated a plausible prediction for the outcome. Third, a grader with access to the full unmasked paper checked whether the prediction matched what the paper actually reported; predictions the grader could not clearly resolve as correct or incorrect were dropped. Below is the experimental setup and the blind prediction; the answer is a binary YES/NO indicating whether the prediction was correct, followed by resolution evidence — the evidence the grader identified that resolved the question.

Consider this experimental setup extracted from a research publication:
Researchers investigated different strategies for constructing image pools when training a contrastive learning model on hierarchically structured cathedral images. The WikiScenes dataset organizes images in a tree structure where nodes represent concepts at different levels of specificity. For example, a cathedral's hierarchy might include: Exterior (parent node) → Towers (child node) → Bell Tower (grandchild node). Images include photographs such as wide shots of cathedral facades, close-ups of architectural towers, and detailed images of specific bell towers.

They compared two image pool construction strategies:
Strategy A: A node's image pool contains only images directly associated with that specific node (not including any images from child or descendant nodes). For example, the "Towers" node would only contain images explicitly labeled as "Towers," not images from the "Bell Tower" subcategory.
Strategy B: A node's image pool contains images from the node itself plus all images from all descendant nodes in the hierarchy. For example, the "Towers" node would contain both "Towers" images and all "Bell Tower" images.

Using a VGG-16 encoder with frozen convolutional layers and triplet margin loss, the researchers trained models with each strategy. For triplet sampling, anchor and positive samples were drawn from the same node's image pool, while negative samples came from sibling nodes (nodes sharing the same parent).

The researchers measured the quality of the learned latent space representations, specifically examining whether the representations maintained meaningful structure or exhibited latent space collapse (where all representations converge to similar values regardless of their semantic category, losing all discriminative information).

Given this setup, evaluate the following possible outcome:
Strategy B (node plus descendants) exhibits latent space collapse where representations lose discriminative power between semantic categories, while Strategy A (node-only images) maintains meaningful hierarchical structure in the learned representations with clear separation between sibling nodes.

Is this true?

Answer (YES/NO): NO